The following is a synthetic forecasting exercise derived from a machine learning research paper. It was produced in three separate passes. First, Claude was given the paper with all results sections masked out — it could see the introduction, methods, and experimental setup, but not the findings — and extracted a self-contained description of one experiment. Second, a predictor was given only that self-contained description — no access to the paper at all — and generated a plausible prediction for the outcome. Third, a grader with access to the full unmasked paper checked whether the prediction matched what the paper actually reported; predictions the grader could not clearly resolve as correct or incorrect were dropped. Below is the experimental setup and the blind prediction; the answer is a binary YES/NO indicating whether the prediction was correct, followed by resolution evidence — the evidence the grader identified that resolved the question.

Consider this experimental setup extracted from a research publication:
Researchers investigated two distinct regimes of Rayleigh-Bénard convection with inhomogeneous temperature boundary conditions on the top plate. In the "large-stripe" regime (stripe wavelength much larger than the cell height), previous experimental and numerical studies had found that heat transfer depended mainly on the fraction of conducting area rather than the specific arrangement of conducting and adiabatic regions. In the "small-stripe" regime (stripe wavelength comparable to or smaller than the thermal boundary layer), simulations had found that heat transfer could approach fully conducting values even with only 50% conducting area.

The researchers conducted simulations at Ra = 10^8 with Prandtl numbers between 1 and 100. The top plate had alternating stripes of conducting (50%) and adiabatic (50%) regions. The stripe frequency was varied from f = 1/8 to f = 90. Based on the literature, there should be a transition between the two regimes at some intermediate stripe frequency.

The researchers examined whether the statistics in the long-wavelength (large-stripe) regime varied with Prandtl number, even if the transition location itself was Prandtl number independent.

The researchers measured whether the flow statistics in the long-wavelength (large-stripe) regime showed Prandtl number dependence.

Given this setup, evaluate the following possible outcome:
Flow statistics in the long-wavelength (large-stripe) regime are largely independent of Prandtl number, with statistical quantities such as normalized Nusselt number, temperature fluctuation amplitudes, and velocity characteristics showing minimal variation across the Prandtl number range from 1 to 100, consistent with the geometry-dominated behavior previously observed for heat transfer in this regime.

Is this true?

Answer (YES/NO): NO